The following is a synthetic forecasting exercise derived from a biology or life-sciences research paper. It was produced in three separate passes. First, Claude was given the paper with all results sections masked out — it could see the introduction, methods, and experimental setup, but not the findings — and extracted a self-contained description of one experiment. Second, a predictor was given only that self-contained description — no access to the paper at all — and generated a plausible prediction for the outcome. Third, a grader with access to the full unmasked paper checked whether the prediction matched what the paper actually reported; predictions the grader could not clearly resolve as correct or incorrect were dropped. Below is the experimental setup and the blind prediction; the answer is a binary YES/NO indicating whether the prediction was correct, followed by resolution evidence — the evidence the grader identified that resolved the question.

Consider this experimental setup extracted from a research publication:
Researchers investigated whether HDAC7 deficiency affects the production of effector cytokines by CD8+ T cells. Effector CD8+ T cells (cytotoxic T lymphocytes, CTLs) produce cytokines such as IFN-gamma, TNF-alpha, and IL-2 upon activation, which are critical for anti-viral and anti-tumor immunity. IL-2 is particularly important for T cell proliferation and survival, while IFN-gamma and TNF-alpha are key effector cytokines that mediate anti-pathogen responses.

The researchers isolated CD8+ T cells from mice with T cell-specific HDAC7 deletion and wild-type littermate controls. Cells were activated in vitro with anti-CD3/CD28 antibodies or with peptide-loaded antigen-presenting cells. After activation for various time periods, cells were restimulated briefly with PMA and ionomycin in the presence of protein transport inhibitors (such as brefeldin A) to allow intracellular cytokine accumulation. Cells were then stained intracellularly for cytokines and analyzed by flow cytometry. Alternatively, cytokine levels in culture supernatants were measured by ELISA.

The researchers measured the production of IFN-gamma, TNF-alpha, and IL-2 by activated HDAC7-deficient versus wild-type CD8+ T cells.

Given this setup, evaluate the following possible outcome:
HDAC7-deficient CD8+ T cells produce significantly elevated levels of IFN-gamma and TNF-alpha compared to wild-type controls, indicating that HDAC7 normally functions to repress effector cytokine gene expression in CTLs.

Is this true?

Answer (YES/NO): NO